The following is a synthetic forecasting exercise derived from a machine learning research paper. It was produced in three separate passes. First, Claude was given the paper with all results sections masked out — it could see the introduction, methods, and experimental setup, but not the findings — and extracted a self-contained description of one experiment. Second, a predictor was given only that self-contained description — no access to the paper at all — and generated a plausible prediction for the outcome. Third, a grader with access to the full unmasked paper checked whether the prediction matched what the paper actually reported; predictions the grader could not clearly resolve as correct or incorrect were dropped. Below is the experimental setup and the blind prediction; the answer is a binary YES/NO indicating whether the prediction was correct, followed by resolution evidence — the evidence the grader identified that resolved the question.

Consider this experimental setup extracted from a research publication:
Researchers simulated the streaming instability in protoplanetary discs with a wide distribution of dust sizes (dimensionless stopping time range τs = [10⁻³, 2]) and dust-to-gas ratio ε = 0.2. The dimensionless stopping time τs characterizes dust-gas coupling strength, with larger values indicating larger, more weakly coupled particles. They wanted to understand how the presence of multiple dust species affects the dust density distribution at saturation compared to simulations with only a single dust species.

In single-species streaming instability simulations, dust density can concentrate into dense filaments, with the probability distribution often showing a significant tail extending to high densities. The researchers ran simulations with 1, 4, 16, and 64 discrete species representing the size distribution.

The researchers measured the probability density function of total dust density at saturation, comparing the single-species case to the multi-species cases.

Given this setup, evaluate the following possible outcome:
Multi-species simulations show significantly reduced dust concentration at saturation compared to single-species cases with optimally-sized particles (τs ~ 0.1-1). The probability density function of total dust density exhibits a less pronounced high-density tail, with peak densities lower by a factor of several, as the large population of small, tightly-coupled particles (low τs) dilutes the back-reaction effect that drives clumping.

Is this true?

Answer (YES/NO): NO